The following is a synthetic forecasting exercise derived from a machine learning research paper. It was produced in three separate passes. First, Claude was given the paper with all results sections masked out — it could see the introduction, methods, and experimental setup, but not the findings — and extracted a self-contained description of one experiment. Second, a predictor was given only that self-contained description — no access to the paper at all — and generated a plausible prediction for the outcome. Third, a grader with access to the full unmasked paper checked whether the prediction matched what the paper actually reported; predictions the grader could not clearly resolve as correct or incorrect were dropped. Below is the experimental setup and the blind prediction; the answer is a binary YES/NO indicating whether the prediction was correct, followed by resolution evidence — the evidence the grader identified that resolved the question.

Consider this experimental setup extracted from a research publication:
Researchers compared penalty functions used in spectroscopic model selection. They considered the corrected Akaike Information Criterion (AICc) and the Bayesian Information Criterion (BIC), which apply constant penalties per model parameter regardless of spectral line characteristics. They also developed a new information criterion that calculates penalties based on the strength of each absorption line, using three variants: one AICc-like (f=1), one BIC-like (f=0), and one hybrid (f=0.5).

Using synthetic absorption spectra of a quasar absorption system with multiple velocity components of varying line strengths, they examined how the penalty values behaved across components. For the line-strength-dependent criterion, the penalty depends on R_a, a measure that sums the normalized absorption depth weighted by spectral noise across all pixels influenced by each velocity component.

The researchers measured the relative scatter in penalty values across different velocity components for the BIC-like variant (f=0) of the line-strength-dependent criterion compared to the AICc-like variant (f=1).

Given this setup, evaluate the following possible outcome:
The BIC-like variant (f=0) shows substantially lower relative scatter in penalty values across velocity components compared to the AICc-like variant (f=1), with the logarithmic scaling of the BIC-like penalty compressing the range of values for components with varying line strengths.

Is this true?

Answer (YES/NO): NO